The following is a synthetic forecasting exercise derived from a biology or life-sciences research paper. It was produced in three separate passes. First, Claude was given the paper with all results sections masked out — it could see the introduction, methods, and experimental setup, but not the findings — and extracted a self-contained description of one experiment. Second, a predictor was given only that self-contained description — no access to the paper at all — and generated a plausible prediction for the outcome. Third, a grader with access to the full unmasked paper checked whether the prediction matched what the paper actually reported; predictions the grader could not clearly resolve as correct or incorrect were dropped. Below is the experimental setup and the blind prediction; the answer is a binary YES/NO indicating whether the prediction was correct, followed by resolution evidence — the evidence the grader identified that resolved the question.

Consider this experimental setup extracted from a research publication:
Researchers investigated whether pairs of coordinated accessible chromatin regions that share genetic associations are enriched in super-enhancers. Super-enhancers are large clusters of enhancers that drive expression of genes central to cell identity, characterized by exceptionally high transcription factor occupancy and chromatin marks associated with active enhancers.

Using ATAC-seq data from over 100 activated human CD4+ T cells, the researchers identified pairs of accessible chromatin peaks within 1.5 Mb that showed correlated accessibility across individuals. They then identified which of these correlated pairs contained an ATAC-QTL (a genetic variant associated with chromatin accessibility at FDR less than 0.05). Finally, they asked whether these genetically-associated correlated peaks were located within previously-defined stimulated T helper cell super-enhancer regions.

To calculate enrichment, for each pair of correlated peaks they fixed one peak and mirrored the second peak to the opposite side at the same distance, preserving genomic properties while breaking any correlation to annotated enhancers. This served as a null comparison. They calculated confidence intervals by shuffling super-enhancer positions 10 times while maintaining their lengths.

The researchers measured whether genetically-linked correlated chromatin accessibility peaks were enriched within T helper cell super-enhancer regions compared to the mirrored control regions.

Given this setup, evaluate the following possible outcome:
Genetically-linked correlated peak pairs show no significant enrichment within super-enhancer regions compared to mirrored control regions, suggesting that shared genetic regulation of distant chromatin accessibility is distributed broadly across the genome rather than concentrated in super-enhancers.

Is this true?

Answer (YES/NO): NO